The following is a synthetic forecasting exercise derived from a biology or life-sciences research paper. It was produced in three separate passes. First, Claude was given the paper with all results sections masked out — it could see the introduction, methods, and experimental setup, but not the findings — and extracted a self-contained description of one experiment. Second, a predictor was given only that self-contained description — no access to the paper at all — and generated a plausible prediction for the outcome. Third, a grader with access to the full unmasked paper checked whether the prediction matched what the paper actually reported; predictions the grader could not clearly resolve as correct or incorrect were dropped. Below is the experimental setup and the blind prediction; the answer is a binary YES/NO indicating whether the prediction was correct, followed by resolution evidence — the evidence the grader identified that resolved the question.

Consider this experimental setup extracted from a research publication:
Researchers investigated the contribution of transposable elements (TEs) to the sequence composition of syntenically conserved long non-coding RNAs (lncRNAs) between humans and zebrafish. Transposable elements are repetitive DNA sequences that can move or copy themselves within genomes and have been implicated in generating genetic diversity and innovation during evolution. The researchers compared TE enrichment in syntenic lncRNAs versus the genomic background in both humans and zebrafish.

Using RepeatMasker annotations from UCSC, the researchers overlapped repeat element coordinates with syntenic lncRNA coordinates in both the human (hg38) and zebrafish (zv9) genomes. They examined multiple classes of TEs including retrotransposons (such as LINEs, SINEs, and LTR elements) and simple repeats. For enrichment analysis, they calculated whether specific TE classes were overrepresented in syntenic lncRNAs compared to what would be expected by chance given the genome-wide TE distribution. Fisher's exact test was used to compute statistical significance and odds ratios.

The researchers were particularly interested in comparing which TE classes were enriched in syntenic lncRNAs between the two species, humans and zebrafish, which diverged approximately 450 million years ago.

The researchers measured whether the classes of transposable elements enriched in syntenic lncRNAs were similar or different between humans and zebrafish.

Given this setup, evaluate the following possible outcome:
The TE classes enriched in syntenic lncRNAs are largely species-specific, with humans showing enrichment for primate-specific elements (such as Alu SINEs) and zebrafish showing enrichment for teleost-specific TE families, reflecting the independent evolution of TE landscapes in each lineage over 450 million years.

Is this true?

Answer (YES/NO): YES